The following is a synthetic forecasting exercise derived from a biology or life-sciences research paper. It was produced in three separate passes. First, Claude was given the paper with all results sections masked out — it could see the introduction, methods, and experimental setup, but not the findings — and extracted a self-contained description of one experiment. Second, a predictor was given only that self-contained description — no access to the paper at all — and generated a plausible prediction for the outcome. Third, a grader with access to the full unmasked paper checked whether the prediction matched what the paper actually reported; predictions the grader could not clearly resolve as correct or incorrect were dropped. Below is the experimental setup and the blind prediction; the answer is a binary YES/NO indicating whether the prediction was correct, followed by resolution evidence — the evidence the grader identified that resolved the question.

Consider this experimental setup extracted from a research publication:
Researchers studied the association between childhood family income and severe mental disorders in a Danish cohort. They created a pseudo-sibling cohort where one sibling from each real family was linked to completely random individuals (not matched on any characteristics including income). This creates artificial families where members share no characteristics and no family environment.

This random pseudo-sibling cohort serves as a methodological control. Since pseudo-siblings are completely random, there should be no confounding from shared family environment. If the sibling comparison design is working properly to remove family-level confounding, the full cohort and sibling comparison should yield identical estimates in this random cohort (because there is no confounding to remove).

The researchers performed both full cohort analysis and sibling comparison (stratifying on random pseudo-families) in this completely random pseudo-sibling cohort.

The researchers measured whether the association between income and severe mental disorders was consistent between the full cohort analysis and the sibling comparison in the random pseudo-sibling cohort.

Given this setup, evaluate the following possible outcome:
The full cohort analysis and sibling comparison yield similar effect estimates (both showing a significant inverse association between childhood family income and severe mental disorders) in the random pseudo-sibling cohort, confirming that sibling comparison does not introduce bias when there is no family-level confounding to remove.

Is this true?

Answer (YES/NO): YES